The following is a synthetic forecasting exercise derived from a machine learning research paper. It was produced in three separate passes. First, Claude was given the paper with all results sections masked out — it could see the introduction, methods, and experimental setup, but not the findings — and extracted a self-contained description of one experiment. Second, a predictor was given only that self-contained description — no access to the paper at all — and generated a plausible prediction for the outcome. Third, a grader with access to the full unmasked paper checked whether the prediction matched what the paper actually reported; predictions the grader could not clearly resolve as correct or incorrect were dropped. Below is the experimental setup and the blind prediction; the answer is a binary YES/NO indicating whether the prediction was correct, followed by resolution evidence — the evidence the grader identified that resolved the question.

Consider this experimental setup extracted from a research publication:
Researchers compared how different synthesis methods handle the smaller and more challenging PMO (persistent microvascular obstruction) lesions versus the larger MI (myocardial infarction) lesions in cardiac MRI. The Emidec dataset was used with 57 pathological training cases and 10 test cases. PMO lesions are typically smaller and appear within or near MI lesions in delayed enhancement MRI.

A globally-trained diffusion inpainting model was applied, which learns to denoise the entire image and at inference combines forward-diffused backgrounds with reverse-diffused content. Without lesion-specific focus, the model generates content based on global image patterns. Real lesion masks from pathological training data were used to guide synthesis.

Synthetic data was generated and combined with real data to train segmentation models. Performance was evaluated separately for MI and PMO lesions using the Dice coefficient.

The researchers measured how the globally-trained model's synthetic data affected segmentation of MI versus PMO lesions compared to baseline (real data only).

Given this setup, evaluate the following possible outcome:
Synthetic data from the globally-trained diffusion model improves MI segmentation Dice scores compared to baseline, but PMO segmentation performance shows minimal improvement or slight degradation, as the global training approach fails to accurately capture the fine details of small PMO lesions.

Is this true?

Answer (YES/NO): NO